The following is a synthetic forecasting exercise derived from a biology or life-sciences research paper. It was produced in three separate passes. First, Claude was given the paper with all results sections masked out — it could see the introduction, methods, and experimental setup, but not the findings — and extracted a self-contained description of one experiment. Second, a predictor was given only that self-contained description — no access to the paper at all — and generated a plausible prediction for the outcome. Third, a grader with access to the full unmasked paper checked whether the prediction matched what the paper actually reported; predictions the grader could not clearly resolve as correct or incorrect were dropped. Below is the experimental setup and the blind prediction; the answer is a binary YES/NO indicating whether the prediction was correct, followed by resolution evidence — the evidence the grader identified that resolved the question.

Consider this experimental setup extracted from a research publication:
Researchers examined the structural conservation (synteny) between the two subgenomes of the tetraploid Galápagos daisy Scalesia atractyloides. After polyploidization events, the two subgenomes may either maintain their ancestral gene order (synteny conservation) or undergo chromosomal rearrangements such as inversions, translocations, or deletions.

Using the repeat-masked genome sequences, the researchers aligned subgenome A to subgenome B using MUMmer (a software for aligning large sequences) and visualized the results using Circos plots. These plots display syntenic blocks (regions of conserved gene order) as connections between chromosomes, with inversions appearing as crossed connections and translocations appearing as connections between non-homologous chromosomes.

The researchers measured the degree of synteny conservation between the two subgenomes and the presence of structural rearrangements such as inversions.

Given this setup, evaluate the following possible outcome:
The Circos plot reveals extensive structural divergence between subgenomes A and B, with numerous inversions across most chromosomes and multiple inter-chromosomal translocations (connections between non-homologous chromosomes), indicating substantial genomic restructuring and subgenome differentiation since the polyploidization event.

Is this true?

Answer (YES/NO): YES